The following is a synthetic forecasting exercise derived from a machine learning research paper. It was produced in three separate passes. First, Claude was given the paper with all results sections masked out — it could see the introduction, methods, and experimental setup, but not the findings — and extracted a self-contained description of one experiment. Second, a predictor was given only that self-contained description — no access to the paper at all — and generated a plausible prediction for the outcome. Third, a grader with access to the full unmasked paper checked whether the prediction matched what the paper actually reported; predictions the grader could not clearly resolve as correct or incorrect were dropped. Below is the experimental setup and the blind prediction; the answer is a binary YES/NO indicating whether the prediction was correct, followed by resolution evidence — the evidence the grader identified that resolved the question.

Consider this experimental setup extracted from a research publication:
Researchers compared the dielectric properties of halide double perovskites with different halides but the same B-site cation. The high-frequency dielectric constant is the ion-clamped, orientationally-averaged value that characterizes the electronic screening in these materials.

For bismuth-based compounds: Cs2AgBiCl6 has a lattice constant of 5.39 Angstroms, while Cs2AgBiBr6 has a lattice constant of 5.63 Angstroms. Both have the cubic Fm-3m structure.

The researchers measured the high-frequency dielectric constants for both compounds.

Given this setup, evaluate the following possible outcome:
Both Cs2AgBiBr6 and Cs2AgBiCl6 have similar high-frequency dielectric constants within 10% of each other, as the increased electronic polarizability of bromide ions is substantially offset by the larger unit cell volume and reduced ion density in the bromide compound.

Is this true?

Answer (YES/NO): NO